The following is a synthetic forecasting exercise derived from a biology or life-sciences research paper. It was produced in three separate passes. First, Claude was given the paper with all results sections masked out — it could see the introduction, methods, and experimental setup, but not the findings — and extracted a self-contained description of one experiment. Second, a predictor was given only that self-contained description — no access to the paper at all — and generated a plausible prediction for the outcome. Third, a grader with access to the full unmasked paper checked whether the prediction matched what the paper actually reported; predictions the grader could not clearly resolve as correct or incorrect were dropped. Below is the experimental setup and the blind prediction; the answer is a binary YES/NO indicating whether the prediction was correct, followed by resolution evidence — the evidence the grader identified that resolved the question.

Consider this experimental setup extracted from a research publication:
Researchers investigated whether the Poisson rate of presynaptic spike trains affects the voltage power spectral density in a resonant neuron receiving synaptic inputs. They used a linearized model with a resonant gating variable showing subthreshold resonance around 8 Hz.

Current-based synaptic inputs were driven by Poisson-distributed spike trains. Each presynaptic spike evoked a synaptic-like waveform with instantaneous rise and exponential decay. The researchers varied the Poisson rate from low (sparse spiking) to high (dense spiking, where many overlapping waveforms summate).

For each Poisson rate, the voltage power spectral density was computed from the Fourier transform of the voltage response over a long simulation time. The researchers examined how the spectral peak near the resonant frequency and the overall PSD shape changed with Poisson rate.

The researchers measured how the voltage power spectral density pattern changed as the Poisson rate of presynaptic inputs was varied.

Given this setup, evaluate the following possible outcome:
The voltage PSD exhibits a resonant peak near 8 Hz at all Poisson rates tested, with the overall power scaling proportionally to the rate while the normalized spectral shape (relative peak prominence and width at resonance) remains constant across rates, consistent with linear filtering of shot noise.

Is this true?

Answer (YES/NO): NO